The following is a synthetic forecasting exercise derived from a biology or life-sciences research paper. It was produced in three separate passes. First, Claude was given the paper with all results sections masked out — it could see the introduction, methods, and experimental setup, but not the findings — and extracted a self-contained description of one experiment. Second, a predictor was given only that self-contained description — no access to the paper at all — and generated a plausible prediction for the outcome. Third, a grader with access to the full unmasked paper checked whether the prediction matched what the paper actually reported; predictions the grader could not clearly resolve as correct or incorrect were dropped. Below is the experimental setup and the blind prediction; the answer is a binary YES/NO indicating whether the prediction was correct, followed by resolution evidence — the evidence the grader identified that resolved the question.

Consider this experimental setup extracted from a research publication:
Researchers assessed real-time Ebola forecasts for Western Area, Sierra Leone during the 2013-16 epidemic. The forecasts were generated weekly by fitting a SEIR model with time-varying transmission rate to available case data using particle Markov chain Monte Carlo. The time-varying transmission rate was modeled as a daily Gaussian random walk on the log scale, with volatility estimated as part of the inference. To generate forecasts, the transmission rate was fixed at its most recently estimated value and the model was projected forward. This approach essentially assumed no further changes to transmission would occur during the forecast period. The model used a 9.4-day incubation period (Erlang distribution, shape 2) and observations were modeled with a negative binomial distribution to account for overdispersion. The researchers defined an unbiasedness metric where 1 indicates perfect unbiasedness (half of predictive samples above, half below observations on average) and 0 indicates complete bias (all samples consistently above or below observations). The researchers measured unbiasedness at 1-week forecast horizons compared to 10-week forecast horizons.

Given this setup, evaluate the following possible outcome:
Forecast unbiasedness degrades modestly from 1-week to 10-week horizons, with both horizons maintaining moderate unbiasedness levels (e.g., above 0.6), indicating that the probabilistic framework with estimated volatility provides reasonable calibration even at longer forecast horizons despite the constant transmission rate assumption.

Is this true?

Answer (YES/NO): NO